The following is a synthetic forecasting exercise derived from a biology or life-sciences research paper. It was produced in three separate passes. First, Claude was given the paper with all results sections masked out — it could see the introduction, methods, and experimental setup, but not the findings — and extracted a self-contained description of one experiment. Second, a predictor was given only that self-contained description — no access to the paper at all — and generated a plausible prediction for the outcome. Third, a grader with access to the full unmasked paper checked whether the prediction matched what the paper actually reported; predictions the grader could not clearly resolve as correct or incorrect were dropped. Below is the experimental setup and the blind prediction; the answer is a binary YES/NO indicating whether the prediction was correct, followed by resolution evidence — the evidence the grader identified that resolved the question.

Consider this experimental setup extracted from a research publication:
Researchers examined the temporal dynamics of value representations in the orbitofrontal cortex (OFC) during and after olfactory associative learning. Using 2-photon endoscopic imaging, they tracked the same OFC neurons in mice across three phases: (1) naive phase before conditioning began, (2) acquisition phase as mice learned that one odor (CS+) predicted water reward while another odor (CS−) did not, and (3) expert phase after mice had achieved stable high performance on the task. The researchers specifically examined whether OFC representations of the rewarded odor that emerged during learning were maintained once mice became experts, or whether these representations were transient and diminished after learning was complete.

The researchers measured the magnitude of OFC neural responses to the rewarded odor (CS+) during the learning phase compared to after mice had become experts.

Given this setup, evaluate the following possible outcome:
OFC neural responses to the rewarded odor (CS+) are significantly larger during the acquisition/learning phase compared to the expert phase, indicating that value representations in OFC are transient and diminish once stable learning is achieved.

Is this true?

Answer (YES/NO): YES